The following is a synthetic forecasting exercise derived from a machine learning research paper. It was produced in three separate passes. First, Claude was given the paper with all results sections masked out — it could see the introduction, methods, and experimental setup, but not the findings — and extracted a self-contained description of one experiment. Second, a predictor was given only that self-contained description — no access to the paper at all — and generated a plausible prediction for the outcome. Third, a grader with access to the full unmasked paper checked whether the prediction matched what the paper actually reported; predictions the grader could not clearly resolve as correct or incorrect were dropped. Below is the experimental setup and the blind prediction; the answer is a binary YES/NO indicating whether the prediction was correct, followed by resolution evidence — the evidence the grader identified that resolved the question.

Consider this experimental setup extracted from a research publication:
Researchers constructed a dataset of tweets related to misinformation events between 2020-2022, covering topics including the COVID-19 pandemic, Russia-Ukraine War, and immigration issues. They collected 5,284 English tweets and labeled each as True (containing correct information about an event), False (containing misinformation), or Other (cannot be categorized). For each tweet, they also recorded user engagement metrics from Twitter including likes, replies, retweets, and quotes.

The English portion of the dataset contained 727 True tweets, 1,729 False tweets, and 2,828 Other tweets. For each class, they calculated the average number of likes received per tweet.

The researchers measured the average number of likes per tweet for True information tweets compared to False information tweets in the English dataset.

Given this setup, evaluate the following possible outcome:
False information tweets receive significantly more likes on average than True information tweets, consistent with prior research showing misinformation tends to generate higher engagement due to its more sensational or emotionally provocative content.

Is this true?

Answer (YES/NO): NO